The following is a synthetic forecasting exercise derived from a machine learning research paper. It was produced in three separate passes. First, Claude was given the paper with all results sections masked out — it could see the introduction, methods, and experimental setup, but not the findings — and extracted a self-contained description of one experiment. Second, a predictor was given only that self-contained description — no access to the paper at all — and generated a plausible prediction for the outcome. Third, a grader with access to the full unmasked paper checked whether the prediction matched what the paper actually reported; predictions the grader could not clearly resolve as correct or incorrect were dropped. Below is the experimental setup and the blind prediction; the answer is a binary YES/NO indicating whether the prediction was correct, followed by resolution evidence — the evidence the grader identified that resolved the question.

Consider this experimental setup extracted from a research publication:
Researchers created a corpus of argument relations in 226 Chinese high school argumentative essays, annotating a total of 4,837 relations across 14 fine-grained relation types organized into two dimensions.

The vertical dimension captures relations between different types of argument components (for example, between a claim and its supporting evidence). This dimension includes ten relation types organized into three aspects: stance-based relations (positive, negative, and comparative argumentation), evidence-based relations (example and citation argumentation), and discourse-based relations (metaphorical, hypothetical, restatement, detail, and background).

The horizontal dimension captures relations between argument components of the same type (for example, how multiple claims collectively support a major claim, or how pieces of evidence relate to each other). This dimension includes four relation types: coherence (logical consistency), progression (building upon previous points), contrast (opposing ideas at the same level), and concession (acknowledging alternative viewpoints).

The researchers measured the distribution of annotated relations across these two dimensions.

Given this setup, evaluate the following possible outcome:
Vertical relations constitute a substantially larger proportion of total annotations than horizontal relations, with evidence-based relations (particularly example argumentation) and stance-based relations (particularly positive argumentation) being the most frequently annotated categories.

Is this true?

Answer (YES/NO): NO